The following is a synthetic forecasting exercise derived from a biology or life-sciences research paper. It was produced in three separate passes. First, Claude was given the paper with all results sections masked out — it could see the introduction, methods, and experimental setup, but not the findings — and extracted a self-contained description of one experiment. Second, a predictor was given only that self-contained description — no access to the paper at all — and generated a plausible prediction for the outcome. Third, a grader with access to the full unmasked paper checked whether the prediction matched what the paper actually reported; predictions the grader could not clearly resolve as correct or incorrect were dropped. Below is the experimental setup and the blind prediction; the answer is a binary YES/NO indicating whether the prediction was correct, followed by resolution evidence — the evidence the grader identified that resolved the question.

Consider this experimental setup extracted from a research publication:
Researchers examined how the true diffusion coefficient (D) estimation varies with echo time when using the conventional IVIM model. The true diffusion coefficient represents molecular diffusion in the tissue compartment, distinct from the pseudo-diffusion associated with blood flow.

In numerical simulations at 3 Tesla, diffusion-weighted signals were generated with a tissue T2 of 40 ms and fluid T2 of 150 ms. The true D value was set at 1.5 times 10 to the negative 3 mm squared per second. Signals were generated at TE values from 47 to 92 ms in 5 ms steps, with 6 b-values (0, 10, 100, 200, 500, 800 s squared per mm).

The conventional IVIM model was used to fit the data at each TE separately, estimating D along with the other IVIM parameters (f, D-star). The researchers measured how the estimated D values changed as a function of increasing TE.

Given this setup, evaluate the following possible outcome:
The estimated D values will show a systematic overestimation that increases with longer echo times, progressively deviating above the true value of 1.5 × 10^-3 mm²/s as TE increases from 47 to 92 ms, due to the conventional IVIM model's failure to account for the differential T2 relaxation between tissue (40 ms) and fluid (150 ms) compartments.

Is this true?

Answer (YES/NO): NO